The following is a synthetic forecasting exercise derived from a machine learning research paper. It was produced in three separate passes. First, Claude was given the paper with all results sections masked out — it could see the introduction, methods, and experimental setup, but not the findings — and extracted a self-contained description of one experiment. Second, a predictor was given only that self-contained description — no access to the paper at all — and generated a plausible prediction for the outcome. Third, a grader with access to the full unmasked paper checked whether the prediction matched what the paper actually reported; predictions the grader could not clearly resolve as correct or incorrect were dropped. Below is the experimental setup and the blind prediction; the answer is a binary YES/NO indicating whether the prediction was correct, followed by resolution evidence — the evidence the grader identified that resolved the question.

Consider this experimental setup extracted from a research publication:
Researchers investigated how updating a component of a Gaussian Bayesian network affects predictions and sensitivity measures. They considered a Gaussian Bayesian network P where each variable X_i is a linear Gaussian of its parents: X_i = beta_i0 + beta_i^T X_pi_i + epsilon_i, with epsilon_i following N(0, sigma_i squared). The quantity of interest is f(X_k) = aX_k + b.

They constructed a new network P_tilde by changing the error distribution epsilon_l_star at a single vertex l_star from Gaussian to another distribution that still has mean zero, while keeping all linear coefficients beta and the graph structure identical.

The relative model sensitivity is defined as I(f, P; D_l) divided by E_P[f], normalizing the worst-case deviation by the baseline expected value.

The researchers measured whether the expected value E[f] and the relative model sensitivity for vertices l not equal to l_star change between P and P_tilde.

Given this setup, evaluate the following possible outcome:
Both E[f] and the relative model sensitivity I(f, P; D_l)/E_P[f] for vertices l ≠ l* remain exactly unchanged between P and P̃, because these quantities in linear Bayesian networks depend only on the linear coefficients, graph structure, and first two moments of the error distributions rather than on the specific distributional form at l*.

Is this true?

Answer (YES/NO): YES